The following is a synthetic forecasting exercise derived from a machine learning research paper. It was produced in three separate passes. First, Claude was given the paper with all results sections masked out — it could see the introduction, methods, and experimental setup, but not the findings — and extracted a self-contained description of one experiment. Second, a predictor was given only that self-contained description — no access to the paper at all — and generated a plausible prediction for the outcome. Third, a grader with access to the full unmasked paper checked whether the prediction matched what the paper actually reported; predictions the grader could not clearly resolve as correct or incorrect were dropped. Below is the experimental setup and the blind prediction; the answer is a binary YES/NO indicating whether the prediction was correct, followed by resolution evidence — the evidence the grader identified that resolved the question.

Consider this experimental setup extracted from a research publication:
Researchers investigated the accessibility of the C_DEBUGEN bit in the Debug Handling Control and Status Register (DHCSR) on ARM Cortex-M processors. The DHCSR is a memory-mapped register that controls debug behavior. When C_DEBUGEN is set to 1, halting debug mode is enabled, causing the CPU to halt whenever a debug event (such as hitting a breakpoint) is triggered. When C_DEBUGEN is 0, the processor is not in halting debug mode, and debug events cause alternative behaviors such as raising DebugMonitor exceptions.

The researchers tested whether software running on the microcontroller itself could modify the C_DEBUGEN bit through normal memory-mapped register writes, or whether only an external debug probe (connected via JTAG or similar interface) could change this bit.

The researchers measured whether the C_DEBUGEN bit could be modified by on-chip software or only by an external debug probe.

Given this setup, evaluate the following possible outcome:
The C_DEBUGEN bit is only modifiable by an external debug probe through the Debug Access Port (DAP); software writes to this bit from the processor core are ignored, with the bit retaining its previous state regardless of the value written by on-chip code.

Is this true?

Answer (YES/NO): YES